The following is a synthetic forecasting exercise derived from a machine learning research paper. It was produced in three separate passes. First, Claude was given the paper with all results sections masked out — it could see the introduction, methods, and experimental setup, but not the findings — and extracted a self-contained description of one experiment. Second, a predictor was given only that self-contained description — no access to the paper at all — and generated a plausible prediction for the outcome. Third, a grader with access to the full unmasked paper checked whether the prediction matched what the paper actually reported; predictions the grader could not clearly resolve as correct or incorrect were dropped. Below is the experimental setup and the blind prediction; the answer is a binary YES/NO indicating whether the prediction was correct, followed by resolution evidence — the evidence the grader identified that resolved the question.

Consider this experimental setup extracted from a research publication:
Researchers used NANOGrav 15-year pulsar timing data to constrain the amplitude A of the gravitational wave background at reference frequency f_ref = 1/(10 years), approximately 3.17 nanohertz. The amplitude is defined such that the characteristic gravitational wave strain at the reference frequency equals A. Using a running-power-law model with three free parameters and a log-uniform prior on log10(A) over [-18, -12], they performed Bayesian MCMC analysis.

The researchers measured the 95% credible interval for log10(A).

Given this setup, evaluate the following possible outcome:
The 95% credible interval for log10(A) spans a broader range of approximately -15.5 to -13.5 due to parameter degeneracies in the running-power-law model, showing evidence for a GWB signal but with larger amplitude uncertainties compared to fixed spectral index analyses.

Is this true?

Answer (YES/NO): NO